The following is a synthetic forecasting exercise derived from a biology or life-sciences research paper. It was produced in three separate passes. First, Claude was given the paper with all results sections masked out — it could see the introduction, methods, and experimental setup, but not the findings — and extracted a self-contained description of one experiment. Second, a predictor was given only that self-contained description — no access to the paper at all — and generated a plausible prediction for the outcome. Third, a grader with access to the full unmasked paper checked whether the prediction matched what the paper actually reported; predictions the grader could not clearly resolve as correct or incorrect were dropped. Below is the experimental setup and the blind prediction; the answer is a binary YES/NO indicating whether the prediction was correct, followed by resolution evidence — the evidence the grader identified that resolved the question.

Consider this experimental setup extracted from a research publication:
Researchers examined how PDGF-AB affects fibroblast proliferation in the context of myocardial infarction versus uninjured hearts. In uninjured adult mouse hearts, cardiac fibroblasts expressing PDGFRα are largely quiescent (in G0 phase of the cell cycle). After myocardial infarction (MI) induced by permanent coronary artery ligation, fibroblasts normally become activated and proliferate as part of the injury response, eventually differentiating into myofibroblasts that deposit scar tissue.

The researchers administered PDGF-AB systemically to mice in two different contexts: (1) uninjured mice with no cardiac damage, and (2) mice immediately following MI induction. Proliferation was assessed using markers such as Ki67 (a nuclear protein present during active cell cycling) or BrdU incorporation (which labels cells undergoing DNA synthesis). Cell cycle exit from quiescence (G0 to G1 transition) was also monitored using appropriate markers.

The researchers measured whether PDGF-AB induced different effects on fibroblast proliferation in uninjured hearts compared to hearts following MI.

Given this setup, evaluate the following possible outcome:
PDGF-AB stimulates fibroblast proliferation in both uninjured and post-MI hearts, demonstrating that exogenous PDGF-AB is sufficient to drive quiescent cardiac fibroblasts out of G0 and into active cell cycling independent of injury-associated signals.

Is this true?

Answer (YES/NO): NO